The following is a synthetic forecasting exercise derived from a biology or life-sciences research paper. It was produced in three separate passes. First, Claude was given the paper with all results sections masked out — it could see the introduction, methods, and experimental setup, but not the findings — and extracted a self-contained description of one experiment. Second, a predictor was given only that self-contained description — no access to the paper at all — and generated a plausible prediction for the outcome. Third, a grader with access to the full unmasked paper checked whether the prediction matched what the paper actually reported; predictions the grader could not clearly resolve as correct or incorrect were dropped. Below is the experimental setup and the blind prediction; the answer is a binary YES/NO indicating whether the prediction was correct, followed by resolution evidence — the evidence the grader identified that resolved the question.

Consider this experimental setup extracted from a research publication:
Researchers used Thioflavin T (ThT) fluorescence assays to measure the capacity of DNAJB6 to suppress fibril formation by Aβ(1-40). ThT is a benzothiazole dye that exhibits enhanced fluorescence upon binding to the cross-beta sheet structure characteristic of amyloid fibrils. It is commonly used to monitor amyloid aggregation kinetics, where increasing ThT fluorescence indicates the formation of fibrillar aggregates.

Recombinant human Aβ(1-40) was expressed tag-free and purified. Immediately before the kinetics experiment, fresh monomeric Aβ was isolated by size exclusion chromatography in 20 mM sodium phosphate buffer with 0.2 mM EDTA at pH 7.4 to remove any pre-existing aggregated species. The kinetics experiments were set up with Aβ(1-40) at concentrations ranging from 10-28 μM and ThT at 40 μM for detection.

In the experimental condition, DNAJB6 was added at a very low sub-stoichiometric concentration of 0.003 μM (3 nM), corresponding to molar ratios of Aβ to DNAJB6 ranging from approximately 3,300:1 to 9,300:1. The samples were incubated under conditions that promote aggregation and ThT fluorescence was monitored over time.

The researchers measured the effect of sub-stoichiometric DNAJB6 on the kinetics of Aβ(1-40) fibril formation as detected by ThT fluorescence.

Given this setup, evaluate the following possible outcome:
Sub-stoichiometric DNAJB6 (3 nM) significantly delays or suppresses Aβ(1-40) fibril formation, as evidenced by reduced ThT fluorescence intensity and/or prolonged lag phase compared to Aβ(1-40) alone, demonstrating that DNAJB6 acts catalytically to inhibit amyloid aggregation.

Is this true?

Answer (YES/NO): YES